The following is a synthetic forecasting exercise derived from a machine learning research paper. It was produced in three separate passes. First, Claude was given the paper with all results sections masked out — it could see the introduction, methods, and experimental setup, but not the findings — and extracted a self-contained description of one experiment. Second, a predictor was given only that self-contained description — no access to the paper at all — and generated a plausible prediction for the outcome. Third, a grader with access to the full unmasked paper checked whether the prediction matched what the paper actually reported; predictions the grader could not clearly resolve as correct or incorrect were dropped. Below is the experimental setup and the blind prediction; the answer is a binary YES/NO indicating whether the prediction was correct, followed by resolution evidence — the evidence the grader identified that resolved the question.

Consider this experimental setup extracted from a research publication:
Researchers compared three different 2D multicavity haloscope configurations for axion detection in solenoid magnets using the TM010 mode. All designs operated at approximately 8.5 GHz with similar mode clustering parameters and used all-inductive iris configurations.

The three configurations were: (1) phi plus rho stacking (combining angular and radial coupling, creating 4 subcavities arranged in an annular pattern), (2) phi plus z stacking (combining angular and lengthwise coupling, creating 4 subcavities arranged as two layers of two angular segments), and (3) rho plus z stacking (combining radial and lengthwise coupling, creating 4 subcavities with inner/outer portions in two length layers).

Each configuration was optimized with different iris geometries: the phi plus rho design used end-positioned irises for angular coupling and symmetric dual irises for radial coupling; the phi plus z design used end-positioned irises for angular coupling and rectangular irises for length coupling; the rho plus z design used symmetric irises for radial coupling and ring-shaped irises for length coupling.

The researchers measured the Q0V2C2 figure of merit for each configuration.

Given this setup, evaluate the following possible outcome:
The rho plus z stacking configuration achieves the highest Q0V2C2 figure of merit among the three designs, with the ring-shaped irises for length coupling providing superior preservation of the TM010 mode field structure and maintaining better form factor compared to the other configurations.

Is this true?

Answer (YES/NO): NO